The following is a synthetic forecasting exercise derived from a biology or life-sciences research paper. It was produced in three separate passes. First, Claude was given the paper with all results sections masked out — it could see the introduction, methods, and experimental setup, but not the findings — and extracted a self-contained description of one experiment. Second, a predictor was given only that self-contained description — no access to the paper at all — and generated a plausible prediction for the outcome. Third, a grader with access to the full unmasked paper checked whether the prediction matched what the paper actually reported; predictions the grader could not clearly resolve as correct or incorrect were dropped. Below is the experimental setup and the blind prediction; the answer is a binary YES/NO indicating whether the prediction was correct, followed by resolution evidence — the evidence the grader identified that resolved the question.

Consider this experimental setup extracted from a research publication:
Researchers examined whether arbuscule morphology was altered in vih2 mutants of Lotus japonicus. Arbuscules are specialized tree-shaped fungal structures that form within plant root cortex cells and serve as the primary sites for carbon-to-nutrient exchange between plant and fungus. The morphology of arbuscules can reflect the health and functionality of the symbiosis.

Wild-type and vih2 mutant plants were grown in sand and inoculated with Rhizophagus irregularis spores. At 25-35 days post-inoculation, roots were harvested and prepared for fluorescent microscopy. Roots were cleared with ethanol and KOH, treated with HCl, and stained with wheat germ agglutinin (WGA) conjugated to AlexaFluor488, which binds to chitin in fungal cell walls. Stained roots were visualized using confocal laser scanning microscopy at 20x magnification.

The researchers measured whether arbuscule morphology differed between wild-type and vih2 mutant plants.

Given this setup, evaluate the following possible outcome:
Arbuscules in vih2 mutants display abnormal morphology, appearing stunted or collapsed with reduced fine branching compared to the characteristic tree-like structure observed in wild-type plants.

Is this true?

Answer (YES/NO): NO